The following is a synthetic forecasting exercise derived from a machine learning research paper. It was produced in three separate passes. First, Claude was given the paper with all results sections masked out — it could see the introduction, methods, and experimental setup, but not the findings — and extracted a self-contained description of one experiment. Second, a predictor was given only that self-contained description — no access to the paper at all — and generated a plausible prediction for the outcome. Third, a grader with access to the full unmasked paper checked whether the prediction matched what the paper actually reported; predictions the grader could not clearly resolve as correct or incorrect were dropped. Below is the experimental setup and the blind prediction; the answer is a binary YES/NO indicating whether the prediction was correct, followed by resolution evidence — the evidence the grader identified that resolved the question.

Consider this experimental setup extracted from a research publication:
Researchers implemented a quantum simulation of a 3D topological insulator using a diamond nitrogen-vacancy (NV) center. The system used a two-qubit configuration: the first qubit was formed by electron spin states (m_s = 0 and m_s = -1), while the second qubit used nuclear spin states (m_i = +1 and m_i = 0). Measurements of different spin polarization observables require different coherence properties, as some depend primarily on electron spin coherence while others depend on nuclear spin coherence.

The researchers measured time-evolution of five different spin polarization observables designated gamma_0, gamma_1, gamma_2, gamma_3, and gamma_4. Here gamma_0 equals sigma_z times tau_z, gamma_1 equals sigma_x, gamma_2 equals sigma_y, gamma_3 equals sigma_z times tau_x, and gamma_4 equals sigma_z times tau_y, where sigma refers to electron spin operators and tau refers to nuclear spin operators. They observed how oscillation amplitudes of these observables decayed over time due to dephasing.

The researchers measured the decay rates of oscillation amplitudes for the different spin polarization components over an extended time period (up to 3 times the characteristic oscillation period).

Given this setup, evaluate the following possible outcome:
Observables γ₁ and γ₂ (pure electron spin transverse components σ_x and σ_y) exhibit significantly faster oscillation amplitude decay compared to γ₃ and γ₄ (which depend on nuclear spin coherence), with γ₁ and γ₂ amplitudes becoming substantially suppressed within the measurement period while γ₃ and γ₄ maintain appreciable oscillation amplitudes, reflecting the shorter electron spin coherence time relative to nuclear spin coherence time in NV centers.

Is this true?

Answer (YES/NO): YES